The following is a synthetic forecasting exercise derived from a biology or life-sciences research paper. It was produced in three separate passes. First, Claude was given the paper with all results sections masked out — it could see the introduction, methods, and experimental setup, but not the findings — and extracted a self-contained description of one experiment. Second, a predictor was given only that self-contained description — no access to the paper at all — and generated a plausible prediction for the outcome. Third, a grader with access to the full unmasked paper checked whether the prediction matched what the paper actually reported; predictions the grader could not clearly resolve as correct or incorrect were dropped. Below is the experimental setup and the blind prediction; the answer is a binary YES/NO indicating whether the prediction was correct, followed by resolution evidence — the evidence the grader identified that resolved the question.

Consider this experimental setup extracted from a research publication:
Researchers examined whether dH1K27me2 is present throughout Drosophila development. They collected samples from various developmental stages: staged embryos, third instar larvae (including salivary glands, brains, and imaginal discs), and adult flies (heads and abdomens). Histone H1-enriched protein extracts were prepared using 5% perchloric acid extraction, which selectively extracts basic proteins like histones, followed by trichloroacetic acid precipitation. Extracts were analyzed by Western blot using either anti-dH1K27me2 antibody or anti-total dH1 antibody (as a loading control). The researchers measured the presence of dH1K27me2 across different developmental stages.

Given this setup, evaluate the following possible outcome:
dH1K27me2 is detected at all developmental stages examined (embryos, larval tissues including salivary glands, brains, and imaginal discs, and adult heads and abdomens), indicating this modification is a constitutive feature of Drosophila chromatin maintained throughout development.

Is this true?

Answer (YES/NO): YES